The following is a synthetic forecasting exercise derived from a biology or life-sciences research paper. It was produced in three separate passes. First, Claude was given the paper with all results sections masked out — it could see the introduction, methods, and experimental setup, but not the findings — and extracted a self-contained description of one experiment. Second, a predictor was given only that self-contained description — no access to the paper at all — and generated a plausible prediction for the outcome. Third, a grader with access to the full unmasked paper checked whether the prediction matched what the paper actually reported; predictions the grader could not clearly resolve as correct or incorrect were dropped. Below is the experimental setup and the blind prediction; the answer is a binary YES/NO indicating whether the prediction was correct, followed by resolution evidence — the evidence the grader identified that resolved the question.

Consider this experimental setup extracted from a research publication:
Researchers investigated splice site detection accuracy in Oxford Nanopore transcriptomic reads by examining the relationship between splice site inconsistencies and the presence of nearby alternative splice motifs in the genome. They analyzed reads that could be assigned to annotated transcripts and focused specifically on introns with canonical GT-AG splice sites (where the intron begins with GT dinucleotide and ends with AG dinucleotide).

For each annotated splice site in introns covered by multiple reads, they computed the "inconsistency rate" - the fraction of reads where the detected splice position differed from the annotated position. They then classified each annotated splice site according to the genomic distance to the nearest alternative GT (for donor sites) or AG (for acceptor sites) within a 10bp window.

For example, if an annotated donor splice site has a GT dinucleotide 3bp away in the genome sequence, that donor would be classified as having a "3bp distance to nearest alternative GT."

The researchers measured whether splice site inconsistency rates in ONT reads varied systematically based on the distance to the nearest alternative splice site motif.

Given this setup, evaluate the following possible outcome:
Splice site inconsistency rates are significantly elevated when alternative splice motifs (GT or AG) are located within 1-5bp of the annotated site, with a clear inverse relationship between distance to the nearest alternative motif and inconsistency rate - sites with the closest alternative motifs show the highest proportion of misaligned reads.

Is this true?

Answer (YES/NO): YES